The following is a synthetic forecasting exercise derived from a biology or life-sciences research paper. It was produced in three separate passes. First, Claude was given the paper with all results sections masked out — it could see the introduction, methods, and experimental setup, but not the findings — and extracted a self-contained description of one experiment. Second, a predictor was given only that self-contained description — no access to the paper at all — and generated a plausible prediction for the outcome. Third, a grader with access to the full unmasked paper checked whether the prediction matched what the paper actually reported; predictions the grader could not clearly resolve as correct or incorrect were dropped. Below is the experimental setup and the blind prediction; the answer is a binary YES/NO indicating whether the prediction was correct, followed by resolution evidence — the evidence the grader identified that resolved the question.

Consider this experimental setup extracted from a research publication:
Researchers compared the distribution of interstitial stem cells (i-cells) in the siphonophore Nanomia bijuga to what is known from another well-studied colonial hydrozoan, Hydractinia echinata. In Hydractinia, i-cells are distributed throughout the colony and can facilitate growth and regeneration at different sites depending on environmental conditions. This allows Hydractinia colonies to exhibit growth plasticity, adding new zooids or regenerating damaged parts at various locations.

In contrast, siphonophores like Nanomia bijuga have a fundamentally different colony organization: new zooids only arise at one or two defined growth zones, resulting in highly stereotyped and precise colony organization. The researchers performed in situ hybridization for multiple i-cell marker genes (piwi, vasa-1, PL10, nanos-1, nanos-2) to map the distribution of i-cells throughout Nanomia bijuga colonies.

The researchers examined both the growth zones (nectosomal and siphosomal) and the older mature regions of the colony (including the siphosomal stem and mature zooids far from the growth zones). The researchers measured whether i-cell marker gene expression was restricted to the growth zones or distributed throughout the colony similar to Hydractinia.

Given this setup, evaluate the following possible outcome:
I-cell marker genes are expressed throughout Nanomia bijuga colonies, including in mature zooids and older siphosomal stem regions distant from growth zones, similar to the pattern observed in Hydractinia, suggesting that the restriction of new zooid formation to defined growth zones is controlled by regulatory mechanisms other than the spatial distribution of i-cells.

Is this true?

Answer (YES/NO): NO